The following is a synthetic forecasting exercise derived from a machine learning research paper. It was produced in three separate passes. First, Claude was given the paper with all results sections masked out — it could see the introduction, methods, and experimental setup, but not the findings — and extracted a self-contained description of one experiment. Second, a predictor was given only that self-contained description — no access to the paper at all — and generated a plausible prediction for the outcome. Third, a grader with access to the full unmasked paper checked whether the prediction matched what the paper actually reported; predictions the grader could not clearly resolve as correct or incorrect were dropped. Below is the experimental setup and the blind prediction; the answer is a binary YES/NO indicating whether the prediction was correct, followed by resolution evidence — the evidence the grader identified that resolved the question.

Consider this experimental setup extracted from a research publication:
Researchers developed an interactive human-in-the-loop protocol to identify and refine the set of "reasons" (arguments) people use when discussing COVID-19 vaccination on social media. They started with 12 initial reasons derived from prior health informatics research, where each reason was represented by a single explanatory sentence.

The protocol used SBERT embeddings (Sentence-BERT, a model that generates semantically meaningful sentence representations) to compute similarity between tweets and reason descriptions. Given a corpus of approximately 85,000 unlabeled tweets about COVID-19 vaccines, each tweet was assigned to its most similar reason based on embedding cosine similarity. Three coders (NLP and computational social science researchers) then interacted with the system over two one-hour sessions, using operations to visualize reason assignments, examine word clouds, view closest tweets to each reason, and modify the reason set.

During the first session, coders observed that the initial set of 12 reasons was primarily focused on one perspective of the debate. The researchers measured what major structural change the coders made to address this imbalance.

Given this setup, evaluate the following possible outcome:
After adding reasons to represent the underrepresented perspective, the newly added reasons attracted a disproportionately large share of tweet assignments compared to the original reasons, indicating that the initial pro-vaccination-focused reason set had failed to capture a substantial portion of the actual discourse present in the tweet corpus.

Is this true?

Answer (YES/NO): NO